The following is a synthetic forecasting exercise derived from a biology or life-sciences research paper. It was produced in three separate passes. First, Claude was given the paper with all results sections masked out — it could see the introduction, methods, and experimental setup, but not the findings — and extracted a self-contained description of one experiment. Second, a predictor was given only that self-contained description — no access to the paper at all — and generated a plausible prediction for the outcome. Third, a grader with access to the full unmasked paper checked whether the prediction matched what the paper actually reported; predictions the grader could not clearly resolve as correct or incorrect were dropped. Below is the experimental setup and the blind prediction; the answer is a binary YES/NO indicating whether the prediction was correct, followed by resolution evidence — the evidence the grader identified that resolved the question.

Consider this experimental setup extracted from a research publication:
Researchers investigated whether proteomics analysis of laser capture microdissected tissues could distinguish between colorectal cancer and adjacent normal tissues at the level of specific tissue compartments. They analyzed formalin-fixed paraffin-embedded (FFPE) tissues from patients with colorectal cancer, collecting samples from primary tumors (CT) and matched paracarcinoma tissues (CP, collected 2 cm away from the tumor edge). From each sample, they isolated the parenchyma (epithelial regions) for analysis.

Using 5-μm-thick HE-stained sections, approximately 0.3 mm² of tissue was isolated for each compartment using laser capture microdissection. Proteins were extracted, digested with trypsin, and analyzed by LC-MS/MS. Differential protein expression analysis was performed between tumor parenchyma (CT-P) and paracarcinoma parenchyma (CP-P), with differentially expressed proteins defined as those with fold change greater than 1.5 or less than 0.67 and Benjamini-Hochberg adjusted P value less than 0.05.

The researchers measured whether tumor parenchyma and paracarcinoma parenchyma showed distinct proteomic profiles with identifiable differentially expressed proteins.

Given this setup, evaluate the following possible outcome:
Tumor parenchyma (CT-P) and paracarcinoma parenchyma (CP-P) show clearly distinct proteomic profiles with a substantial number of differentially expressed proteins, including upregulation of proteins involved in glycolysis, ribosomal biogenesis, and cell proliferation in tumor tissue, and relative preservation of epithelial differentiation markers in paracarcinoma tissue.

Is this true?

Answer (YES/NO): NO